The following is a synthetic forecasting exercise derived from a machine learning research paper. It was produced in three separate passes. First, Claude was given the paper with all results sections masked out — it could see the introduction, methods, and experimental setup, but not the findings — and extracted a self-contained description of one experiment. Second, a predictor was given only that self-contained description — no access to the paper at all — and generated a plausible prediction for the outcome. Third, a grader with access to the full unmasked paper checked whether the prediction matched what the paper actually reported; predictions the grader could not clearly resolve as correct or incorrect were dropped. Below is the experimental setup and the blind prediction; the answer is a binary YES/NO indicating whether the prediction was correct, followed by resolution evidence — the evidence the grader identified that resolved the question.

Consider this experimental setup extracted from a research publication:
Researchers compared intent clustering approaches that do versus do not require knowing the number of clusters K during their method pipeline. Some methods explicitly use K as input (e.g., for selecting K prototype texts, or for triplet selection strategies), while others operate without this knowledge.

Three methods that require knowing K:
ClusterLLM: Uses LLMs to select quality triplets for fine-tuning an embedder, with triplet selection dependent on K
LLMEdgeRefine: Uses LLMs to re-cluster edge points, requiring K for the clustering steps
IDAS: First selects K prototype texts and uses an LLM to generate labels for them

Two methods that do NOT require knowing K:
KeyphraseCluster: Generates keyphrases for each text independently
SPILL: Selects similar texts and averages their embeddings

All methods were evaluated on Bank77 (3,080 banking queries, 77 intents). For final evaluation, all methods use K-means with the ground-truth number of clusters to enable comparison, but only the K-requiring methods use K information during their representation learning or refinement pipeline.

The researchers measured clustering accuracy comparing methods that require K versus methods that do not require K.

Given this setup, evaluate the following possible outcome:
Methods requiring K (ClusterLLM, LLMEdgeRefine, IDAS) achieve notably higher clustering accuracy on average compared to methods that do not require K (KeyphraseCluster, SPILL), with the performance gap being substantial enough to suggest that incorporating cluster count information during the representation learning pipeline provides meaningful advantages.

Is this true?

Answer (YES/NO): NO